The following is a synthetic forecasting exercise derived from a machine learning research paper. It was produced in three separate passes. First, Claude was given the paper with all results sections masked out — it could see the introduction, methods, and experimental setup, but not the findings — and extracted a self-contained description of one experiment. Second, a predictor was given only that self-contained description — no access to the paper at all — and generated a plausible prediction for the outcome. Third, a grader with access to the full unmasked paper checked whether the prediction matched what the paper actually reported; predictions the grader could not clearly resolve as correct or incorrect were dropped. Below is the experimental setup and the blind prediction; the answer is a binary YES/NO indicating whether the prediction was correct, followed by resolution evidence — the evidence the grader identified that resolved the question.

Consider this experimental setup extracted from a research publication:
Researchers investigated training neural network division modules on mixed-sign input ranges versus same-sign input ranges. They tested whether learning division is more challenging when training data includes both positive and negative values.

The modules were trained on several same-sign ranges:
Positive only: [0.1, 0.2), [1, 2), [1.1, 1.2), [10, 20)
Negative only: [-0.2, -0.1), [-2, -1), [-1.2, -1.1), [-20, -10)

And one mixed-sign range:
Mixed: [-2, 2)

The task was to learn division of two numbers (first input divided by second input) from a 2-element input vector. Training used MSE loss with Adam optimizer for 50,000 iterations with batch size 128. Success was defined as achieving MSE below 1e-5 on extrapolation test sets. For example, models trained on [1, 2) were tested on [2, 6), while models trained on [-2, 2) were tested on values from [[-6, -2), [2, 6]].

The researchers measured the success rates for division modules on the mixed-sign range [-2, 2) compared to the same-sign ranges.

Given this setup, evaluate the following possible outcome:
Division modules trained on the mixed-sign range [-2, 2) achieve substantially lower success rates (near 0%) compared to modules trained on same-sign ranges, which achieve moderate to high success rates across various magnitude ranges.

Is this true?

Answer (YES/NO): NO